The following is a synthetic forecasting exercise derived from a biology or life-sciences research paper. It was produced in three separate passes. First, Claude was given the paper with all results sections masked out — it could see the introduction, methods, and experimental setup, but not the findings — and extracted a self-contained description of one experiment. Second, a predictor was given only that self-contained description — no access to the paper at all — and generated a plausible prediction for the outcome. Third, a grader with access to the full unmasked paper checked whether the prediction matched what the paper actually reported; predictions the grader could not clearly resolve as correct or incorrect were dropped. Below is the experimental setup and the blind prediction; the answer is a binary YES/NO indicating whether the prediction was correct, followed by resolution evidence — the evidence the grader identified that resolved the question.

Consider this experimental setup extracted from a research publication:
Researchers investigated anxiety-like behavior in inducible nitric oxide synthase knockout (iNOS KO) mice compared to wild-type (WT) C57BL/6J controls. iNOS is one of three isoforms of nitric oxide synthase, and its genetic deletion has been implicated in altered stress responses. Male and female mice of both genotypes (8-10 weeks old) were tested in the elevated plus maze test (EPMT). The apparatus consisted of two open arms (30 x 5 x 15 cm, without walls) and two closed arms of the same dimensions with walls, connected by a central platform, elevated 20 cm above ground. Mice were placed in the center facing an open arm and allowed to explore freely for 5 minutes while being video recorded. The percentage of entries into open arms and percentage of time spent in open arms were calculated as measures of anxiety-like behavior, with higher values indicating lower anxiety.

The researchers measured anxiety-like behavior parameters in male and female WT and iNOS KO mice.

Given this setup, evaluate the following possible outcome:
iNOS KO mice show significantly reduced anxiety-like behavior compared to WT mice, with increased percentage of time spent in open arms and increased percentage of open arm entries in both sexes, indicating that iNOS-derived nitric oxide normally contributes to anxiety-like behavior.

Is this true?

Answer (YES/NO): NO